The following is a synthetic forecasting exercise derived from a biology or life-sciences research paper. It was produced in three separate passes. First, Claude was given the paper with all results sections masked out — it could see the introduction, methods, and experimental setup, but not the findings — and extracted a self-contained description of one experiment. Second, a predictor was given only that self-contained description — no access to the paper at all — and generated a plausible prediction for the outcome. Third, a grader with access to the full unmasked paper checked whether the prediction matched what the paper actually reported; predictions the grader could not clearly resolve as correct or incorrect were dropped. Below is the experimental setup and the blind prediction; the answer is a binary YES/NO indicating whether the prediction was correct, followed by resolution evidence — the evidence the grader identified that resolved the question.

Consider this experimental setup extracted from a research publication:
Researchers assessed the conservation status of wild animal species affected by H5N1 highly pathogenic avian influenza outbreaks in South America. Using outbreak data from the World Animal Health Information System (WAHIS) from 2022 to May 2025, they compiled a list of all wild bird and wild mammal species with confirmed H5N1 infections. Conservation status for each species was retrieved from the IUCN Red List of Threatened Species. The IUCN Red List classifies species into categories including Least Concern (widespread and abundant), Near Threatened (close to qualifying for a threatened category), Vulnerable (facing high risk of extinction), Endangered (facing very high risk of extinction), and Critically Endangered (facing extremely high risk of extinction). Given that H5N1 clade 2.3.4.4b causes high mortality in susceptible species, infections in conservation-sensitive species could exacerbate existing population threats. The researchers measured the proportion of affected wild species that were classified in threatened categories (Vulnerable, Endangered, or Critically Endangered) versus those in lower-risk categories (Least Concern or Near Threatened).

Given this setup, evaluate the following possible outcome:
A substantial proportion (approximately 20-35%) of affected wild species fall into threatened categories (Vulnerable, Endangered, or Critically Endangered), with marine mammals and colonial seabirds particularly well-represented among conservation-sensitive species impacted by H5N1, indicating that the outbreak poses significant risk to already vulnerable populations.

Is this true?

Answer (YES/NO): NO